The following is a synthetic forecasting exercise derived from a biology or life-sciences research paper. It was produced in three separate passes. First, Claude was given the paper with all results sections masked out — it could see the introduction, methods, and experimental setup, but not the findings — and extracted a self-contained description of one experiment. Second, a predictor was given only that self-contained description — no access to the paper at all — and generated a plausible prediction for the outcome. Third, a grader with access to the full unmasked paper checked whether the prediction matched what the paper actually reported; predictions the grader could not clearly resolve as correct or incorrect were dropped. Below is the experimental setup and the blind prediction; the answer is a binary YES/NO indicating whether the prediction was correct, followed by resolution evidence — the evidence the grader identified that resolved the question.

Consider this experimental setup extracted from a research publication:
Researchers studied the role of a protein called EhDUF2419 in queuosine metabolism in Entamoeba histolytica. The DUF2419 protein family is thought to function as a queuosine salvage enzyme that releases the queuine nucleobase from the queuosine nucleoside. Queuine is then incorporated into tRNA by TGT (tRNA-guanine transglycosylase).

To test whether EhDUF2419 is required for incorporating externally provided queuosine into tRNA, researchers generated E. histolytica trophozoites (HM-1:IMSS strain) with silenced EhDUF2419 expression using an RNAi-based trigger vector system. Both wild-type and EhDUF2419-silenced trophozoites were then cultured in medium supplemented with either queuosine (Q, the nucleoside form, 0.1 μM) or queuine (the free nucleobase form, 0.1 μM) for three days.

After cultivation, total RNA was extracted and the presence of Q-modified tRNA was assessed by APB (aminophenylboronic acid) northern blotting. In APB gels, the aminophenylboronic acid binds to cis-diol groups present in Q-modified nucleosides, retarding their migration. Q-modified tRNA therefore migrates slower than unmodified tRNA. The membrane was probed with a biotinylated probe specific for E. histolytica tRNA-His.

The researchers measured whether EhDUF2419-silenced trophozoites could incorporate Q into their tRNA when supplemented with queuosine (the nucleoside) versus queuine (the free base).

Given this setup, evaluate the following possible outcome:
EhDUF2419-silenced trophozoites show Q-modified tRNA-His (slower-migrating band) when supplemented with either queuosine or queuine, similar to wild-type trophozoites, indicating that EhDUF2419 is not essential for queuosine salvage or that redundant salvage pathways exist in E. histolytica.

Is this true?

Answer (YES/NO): NO